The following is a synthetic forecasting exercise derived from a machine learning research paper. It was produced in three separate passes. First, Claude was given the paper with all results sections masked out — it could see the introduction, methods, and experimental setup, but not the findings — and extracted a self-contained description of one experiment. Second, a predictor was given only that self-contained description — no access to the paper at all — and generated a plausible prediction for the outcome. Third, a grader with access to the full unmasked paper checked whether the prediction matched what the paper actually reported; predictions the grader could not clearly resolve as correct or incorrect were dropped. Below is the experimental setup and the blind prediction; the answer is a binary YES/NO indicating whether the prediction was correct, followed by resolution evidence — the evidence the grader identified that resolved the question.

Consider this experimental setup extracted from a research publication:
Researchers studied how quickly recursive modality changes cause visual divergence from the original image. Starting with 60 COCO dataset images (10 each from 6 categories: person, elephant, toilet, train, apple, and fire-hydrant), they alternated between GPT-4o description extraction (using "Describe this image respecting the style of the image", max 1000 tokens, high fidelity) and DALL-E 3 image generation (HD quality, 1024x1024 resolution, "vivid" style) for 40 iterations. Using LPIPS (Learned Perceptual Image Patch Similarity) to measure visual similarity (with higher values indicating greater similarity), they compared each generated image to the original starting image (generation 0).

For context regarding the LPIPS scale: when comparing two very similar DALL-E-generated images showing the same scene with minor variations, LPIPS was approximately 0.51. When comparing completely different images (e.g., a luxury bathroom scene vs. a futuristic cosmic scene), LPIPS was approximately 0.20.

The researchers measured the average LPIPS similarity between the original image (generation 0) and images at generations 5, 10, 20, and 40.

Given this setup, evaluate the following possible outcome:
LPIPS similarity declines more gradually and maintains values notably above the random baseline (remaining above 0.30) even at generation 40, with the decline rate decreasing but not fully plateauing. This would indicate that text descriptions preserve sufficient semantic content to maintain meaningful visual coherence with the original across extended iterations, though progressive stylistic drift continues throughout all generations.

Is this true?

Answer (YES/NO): NO